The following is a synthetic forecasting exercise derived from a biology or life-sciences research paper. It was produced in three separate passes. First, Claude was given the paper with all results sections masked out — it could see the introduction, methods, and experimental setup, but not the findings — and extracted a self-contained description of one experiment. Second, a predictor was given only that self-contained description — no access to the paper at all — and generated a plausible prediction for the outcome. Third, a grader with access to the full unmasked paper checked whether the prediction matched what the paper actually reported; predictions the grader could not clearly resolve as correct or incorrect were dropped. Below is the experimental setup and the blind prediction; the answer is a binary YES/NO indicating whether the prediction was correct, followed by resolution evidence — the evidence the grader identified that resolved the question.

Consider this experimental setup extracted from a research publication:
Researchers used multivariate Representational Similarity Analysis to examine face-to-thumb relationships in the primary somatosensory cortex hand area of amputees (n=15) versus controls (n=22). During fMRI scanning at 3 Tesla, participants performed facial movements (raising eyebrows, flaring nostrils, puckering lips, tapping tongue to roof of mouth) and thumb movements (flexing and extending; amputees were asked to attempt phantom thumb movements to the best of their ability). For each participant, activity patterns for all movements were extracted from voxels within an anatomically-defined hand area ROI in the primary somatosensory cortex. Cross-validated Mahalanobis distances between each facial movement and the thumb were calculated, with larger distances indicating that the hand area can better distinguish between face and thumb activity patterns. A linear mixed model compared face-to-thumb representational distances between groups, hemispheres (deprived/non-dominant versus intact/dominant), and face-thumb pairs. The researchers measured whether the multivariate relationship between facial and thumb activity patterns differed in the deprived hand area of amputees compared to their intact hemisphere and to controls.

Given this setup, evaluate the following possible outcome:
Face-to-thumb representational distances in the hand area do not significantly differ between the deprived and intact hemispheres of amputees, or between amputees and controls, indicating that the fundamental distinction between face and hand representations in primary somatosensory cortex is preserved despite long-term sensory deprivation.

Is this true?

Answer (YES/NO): YES